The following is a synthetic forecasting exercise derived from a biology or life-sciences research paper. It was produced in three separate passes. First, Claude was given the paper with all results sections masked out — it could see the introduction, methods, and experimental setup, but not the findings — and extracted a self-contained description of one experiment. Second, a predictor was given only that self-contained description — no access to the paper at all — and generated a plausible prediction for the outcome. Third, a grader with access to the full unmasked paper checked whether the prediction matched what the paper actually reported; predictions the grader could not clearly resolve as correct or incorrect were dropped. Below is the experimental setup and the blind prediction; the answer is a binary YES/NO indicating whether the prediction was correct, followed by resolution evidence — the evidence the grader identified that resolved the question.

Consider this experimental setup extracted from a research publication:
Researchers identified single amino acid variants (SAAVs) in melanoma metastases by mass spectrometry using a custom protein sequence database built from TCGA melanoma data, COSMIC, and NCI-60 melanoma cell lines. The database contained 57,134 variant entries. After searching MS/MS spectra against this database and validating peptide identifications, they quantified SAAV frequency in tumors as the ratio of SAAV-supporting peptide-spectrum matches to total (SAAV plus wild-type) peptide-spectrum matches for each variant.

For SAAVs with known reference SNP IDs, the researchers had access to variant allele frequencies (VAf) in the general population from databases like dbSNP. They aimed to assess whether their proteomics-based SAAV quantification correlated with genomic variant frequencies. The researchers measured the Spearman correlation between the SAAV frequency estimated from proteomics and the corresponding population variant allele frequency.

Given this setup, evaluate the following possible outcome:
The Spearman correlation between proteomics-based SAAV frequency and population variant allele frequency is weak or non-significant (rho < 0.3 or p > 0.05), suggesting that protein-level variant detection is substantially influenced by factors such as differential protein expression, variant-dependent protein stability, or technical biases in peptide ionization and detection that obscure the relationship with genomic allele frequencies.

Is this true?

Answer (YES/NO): NO